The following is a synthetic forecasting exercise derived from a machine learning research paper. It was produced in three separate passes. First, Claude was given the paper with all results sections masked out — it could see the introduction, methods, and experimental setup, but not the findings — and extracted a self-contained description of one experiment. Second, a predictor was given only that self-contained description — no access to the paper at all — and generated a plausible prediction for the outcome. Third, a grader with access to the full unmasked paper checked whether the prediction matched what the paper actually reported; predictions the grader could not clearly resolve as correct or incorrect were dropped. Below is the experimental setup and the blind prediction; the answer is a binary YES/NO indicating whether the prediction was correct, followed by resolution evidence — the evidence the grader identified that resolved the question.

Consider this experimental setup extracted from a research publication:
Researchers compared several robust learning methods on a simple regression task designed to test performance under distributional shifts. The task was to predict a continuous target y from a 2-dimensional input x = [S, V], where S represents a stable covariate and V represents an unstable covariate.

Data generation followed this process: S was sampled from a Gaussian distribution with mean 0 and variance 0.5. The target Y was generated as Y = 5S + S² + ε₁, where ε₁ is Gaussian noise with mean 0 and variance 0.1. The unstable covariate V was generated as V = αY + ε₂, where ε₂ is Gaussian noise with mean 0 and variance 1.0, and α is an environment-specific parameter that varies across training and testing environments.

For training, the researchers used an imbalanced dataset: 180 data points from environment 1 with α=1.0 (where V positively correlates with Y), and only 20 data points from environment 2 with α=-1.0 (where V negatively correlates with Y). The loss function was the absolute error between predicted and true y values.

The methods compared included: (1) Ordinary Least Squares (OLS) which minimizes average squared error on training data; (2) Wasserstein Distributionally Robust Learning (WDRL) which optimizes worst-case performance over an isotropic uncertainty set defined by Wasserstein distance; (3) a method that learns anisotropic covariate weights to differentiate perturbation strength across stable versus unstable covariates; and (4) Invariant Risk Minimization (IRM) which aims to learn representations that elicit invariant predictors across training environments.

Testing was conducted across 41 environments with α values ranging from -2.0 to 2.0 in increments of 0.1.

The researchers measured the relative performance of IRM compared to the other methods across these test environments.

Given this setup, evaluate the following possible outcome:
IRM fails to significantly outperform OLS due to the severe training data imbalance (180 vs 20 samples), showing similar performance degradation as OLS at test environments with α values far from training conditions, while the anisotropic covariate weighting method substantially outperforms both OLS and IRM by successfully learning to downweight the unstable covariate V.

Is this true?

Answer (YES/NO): NO